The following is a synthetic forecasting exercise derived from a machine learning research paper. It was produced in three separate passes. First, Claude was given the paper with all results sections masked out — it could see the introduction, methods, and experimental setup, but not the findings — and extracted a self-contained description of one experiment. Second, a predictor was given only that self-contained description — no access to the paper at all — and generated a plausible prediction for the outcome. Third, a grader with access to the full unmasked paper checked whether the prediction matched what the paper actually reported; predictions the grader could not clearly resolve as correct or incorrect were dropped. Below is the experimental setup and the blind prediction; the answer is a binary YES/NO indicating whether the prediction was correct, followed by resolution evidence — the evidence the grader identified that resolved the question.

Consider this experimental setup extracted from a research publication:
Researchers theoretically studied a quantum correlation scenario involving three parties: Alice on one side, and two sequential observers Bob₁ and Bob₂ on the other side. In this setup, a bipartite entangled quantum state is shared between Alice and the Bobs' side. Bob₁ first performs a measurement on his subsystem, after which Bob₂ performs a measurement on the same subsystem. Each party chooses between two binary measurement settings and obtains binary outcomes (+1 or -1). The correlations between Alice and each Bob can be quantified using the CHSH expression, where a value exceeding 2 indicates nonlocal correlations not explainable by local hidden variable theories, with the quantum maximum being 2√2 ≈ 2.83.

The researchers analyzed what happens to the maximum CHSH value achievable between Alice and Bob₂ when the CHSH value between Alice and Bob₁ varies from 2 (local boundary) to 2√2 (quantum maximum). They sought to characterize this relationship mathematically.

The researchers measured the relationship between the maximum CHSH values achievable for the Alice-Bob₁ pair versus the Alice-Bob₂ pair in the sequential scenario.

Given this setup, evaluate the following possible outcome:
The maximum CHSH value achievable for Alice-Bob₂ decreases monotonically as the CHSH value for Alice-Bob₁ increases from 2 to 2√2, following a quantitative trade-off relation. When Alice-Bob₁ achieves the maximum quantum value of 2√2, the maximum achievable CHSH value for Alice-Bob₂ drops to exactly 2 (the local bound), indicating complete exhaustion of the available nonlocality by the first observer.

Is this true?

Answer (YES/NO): NO